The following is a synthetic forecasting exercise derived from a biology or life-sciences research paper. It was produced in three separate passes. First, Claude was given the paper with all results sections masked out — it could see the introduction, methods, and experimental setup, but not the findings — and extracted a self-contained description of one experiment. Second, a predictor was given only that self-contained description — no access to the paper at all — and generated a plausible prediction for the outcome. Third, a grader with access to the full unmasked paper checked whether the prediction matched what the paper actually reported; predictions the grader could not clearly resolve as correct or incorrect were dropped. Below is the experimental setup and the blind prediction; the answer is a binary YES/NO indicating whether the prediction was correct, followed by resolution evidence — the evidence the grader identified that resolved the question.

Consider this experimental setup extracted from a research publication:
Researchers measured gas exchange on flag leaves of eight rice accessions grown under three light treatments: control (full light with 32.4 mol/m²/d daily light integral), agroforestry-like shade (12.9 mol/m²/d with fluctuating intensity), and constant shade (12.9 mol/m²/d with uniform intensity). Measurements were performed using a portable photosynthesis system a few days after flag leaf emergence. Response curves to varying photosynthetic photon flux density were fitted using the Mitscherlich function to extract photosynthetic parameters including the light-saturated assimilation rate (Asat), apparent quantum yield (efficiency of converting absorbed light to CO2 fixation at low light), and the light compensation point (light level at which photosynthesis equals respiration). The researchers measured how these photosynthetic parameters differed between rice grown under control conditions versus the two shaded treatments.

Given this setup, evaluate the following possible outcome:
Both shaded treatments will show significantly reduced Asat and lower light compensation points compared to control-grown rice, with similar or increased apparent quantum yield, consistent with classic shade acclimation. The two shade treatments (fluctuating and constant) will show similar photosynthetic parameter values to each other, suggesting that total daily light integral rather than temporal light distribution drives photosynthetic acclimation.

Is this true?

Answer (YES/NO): NO